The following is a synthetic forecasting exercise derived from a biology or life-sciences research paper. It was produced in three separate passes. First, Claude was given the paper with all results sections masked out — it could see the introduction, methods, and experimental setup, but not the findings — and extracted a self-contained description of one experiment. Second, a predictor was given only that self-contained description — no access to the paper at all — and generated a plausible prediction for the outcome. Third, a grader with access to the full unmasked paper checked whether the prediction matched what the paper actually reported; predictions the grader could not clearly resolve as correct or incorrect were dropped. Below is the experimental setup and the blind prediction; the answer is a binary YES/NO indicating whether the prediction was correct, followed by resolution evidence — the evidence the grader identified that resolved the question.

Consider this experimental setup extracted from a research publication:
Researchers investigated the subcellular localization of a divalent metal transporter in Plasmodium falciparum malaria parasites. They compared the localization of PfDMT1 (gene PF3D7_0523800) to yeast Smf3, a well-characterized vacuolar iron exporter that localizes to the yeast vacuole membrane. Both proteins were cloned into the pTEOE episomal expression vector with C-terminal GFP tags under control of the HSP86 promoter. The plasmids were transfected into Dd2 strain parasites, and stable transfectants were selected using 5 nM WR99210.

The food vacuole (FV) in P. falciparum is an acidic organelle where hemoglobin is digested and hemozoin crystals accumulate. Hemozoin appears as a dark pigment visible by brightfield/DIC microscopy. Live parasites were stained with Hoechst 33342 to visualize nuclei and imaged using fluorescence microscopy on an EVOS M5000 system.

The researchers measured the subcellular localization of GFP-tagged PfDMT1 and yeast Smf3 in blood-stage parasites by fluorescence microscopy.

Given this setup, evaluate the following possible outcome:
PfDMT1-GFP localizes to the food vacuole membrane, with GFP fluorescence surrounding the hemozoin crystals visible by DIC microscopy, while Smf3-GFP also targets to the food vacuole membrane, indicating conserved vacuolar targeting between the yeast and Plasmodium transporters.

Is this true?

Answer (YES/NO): NO